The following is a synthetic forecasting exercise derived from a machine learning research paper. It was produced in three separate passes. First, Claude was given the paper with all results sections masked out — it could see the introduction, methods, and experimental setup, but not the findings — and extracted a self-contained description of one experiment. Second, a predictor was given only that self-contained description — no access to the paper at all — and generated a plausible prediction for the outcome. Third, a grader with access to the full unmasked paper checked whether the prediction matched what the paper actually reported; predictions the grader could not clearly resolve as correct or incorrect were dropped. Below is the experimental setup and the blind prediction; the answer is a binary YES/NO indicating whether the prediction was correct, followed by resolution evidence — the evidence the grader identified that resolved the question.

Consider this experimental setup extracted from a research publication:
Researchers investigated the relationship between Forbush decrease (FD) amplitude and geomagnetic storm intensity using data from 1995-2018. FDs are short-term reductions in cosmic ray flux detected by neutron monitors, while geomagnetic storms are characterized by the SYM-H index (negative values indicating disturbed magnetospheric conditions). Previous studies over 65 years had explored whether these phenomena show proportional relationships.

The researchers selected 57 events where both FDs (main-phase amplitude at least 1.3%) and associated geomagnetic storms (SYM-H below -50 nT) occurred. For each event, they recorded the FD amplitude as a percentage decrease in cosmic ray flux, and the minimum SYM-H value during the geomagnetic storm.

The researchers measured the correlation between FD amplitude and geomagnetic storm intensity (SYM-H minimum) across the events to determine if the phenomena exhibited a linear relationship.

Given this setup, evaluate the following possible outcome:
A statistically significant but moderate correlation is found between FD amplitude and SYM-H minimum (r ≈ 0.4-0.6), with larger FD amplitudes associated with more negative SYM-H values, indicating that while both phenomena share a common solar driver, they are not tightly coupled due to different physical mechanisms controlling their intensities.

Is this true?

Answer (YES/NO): YES